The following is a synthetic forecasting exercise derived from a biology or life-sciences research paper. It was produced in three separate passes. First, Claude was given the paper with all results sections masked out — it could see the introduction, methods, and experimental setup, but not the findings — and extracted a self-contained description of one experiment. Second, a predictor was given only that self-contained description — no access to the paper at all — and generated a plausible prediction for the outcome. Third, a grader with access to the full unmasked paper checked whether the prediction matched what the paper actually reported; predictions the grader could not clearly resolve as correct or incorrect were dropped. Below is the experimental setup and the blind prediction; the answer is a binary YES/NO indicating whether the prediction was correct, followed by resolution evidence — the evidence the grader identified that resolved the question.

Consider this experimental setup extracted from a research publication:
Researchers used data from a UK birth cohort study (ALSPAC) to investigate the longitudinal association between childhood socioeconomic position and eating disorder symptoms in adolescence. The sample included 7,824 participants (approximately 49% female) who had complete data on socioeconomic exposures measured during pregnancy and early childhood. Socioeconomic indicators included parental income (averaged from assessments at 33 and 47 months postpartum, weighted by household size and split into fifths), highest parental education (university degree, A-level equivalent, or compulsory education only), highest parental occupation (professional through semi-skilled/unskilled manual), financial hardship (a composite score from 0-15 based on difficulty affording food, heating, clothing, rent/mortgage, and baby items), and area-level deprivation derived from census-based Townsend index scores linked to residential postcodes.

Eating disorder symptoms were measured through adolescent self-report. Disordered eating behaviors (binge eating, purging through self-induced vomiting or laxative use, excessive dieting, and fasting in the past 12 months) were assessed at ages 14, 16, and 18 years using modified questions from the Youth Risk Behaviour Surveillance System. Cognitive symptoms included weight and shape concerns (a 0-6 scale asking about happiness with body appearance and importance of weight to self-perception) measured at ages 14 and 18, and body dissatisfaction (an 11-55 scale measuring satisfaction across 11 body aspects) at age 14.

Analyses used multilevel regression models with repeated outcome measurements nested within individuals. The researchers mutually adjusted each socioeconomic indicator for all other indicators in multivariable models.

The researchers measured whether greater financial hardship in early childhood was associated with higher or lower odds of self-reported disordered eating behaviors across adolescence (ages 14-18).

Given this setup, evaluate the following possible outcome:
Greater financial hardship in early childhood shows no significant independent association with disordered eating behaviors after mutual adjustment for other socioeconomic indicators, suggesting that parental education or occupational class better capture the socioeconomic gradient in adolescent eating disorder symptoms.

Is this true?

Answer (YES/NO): NO